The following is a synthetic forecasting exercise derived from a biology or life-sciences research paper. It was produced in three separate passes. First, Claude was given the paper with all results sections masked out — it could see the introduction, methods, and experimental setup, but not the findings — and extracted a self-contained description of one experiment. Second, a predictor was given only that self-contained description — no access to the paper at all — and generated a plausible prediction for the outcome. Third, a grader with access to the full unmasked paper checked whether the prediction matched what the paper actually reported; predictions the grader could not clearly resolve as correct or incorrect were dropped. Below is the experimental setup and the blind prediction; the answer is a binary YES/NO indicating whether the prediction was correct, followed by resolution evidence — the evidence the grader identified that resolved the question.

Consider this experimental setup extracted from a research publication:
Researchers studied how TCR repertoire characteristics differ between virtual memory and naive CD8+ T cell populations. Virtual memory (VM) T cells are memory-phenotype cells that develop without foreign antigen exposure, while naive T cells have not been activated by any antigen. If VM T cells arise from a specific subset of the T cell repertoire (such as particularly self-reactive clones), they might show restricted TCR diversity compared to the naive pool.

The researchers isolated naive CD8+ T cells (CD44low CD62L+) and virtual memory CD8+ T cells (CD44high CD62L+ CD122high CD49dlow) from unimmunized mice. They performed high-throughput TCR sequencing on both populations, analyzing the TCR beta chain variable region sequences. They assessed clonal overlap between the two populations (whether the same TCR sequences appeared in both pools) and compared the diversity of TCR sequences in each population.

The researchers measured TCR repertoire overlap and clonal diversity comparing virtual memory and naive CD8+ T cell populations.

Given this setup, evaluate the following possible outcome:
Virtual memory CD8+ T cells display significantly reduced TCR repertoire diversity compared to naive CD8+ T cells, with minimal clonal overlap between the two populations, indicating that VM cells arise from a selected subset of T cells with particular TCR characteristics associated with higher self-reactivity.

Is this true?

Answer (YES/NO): NO